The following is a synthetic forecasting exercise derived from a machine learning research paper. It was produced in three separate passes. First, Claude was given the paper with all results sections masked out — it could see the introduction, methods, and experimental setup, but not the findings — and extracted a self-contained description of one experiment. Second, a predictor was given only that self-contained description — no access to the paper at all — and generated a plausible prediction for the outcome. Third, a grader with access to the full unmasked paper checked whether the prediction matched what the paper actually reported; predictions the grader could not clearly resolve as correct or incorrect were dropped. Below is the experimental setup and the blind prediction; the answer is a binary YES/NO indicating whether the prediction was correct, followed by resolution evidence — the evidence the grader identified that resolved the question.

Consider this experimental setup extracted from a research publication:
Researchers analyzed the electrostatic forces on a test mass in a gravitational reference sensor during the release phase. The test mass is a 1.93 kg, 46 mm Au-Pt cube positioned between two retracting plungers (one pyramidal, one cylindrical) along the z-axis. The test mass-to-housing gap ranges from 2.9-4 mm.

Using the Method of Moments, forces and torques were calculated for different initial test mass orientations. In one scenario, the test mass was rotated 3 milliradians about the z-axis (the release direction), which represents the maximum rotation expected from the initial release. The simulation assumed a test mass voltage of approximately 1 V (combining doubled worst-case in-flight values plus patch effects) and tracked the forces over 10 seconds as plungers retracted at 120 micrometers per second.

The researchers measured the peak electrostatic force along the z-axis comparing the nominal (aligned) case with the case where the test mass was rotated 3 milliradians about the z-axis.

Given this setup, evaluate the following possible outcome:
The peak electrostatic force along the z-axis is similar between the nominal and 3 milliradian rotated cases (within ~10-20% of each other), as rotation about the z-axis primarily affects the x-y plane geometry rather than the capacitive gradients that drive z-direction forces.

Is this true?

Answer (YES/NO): NO